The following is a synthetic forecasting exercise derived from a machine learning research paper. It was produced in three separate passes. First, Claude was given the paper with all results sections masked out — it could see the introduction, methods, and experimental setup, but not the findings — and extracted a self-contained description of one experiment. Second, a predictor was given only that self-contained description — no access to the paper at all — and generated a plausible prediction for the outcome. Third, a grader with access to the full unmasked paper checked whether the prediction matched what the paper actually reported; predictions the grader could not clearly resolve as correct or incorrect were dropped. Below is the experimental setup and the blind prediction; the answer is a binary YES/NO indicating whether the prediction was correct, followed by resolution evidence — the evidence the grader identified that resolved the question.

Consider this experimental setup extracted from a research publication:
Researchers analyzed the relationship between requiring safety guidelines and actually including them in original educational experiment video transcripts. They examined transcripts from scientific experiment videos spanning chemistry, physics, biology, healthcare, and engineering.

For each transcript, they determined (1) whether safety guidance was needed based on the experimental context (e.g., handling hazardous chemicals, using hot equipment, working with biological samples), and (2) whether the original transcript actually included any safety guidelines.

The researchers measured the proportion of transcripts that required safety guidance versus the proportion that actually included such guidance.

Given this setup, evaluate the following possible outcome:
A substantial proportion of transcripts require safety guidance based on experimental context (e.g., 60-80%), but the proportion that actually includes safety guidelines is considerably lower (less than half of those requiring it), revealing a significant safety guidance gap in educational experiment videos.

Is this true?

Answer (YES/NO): NO